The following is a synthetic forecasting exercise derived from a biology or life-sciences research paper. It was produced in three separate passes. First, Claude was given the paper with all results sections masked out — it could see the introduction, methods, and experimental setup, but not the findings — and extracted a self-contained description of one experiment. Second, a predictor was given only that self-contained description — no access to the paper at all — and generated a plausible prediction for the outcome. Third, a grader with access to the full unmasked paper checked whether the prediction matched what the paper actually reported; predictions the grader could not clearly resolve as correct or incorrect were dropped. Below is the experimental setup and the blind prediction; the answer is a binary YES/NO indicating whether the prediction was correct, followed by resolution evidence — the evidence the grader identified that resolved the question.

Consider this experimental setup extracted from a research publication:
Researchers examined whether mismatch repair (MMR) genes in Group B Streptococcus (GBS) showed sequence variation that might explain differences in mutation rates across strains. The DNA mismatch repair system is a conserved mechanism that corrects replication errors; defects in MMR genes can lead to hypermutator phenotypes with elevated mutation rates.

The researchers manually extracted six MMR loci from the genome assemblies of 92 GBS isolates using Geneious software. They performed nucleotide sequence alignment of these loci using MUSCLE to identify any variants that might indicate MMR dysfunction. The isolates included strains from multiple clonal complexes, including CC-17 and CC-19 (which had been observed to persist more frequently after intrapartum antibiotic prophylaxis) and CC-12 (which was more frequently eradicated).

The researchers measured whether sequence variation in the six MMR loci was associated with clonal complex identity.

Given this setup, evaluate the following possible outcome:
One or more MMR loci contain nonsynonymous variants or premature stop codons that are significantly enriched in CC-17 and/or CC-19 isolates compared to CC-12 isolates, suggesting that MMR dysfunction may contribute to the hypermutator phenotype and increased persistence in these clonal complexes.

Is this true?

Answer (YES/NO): NO